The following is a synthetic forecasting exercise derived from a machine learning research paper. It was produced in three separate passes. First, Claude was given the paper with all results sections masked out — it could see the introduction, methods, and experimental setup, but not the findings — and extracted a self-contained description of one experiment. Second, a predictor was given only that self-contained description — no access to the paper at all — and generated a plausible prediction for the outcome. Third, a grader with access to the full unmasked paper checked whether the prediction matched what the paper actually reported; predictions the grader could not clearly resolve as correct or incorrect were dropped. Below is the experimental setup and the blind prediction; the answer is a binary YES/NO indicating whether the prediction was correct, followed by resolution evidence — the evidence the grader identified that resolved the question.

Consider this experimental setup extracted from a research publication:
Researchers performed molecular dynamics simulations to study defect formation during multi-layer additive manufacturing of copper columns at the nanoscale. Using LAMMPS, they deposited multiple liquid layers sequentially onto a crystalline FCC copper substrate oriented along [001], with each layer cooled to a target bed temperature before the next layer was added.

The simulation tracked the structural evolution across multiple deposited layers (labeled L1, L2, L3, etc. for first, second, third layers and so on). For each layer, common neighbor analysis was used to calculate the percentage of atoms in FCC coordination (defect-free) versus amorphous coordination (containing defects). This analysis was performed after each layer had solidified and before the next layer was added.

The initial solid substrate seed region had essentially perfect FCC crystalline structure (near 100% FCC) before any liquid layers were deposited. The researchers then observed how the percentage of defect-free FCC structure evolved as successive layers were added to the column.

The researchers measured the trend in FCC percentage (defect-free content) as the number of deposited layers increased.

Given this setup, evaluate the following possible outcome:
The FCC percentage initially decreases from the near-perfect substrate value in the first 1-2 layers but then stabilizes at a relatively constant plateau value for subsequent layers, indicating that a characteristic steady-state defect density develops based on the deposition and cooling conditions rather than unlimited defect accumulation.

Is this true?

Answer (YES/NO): NO